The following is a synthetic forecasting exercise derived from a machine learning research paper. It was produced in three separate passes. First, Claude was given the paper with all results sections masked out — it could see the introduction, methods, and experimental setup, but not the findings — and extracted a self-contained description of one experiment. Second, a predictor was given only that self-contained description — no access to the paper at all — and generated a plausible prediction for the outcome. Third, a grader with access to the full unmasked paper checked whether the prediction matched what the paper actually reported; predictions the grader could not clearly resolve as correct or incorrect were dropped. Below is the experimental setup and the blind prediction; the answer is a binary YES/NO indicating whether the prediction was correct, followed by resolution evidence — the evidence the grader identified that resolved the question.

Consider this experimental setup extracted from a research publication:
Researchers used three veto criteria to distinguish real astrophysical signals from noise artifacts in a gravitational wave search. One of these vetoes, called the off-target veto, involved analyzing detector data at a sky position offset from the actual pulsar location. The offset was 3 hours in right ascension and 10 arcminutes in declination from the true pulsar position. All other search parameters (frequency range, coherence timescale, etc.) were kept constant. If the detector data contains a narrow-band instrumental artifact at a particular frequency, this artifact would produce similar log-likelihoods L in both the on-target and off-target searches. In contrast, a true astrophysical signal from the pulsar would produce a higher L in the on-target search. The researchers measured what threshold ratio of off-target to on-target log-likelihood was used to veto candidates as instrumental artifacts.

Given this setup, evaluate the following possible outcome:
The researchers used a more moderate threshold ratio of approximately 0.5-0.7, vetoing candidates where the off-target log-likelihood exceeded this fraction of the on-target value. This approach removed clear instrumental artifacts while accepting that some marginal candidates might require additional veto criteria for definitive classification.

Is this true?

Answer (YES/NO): NO